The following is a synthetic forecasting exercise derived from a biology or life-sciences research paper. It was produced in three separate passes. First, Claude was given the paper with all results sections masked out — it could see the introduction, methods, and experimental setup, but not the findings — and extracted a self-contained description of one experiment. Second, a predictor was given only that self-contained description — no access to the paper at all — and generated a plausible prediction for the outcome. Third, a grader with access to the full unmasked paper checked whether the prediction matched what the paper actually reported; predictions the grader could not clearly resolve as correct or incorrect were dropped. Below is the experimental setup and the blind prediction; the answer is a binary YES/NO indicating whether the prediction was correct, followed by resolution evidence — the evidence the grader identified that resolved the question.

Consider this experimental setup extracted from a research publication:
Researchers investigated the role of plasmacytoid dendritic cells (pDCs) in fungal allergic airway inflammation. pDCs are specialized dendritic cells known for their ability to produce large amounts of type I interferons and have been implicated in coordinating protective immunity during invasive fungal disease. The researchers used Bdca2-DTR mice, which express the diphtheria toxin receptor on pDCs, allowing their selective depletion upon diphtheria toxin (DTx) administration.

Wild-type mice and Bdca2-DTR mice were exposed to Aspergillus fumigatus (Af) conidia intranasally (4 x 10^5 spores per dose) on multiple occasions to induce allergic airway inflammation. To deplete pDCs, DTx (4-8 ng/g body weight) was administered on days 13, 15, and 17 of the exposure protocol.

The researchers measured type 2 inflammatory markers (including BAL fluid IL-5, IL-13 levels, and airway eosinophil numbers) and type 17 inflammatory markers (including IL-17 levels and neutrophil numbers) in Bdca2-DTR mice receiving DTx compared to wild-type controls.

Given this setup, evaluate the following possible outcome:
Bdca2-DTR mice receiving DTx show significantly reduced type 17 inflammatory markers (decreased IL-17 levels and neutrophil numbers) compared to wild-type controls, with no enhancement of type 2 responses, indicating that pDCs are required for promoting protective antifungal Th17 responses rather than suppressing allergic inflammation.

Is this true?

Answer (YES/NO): NO